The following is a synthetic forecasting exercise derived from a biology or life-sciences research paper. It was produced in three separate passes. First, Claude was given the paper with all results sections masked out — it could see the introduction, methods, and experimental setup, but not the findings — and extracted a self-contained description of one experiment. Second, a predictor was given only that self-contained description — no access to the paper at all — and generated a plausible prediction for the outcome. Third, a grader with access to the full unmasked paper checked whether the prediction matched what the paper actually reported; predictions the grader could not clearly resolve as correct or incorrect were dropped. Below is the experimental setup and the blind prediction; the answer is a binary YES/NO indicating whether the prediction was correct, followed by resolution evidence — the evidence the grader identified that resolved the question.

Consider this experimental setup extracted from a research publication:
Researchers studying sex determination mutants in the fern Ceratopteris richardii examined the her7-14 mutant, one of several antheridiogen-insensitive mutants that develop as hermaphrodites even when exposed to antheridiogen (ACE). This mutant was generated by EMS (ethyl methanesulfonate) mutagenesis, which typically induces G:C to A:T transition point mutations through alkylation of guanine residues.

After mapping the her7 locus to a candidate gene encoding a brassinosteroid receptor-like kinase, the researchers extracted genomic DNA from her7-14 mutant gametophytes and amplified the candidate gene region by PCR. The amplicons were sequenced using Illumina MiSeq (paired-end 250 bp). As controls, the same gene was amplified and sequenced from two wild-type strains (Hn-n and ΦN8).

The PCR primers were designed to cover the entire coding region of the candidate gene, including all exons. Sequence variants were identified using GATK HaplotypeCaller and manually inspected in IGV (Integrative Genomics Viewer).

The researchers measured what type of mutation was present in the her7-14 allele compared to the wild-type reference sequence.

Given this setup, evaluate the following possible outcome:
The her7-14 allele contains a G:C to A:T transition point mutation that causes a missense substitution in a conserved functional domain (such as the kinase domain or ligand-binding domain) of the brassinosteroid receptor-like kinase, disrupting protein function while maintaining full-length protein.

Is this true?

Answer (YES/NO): NO